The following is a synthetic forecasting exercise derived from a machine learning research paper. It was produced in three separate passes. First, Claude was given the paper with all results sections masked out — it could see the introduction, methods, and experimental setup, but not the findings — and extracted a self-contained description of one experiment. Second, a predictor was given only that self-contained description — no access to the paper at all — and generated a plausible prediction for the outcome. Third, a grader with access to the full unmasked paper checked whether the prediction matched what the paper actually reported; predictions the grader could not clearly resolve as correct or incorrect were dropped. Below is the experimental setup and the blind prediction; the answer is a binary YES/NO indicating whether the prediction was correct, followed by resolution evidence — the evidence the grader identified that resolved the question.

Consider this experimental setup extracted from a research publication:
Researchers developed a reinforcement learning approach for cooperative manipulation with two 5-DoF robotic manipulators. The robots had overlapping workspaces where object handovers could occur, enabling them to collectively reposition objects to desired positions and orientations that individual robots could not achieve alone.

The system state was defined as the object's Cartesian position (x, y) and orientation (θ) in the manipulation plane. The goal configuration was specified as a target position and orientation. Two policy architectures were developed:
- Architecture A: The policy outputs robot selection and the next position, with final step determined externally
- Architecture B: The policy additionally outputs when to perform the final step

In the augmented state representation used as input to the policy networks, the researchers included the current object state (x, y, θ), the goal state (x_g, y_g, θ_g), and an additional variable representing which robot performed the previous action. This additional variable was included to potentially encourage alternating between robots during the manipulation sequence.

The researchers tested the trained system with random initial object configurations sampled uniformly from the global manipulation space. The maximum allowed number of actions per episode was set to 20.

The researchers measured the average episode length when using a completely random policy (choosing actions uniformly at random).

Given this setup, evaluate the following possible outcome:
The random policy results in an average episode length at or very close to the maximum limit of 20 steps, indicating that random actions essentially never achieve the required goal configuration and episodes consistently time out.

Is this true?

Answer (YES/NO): NO